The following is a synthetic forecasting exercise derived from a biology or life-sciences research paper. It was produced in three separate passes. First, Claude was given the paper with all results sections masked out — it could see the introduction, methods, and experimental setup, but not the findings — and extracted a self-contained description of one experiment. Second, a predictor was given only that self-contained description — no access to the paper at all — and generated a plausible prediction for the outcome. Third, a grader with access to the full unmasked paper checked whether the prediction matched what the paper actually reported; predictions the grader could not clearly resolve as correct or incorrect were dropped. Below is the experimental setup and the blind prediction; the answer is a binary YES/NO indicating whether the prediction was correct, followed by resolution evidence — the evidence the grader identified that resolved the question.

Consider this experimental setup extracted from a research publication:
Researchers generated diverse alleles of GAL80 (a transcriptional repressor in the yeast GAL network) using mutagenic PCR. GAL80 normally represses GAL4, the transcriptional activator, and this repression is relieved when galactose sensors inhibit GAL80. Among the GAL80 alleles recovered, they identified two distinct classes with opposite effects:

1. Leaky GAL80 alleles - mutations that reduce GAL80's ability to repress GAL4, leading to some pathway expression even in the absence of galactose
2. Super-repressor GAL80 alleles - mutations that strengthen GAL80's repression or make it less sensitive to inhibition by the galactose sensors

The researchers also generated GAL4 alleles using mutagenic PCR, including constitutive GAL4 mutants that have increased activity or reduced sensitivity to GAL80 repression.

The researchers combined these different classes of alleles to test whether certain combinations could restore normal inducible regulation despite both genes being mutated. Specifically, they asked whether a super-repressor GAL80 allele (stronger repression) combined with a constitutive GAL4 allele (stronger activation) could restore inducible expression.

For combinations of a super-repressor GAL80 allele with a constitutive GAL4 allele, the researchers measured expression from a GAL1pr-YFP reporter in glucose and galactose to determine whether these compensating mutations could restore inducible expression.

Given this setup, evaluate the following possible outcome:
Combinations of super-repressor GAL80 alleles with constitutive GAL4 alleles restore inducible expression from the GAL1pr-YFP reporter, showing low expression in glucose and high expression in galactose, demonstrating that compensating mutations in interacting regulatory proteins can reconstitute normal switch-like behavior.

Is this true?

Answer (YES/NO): YES